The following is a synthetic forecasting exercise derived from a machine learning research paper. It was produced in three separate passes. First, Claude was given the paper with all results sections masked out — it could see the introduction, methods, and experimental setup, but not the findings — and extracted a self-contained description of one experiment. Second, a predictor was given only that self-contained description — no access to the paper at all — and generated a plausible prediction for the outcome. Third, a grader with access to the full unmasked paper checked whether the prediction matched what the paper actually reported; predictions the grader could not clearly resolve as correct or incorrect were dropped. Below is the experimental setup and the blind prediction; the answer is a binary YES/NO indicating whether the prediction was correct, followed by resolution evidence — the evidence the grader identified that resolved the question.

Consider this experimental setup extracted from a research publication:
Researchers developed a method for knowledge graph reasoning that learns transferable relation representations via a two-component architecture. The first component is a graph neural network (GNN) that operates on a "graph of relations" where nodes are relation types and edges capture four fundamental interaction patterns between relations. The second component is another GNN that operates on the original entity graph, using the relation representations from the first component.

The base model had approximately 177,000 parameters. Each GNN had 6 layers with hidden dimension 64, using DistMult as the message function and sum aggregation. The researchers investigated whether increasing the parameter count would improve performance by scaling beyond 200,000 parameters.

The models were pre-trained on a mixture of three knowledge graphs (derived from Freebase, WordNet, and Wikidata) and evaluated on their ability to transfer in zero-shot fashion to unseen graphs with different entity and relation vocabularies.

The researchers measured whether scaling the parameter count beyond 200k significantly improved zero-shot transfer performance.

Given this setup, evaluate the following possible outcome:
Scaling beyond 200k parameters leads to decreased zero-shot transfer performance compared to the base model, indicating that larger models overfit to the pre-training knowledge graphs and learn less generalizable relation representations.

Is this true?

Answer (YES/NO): NO